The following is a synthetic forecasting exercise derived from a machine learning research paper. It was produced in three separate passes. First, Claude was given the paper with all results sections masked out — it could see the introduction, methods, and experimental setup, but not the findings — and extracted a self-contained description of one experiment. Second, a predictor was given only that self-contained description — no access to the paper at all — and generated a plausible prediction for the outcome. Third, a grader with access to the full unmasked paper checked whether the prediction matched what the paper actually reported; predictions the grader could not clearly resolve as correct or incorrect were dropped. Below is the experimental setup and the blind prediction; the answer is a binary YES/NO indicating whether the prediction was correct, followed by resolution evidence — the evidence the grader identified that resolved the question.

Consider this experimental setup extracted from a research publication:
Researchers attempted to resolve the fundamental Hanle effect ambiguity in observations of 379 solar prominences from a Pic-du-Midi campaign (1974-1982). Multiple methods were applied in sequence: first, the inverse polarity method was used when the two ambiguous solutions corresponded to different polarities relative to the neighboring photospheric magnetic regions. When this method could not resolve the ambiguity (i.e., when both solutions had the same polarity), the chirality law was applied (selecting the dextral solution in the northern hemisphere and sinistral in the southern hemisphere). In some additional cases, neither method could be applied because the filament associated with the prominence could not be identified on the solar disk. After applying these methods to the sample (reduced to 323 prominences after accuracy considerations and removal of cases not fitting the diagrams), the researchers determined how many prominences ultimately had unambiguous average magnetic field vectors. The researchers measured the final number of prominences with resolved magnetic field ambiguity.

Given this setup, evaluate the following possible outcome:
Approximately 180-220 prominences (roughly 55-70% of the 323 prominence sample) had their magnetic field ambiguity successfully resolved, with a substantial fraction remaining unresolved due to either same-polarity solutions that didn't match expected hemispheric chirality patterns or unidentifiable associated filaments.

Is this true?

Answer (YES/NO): NO